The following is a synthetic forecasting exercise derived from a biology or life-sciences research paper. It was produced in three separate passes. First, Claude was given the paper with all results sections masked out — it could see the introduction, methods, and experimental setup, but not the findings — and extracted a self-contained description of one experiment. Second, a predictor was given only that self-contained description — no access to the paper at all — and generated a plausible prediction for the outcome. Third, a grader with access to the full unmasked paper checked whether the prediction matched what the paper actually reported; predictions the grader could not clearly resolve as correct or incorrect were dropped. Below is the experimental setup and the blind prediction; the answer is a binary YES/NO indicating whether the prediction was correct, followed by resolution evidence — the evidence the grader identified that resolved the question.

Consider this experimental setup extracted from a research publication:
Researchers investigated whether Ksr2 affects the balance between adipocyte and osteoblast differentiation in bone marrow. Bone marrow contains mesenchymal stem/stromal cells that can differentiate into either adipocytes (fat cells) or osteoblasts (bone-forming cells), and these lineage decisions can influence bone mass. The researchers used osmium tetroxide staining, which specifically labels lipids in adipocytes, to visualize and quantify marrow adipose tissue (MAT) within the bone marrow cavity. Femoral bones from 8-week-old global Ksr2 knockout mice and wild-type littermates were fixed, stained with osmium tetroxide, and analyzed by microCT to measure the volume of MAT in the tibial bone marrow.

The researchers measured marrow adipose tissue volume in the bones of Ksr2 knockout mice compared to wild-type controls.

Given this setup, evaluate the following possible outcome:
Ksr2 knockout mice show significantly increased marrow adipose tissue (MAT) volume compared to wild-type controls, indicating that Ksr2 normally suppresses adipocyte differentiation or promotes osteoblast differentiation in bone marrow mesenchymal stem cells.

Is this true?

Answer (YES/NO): NO